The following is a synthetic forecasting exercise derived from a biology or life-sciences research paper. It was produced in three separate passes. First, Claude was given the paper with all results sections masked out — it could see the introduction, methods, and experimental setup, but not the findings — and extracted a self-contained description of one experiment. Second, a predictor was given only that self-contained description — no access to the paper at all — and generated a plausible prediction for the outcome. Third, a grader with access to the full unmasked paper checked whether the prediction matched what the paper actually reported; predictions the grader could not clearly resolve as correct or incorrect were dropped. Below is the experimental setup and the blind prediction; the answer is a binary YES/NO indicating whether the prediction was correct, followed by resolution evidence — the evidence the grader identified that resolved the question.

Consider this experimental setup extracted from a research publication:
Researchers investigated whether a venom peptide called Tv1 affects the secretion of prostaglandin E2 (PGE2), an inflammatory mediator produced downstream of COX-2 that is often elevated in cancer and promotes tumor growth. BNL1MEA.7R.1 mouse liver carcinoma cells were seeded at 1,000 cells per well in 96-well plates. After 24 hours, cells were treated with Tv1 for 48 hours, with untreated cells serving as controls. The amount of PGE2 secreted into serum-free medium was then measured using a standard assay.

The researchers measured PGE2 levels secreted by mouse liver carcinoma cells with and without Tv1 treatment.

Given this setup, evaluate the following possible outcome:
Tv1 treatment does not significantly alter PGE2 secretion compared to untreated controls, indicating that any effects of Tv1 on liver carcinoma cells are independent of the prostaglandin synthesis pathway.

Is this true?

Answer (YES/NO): NO